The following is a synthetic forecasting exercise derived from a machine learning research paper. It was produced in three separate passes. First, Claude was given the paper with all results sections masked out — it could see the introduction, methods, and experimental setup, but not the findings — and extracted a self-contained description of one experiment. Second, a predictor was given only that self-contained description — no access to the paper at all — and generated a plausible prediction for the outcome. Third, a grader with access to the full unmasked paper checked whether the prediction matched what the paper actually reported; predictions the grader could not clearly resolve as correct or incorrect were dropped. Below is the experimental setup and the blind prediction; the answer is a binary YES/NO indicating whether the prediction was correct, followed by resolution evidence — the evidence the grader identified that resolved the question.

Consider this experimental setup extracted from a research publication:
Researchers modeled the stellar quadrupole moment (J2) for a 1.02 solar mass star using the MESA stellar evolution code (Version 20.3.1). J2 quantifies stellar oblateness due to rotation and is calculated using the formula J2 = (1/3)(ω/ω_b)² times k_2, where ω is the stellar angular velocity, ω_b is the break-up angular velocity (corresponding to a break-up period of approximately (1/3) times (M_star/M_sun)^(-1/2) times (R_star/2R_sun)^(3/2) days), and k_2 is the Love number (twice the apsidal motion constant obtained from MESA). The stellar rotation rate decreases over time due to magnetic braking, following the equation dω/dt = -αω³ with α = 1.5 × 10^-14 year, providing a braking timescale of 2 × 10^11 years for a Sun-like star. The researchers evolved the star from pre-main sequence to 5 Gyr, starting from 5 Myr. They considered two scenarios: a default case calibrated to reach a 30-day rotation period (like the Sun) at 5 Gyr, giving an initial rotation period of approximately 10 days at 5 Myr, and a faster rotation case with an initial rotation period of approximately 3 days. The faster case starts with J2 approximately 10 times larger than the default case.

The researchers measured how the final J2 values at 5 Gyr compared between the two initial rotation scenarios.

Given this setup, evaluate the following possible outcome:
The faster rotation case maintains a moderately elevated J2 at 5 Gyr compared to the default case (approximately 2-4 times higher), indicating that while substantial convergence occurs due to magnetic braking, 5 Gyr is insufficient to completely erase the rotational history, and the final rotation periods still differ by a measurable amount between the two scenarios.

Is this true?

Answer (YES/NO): NO